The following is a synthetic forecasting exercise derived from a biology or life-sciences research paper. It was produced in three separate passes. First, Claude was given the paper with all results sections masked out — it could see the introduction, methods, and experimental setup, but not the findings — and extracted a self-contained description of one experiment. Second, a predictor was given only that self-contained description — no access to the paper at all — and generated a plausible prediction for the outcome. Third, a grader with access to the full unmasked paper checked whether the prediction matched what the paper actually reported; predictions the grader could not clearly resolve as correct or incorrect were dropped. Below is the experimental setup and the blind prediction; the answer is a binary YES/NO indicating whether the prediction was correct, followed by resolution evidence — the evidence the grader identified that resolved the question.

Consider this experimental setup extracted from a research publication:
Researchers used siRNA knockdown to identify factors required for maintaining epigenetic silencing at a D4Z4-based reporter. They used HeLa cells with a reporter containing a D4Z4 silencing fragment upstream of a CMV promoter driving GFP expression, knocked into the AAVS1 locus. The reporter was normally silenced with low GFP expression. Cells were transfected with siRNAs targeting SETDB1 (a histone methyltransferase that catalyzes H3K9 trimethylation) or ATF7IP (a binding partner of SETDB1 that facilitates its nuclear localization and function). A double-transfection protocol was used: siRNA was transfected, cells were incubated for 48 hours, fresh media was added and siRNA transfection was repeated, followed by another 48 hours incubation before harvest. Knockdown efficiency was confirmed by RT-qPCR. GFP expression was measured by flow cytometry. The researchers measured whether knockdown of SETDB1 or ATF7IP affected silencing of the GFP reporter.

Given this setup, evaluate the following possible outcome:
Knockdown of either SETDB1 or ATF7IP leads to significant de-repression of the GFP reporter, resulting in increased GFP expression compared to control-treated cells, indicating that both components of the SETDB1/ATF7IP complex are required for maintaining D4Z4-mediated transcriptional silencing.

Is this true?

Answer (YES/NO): YES